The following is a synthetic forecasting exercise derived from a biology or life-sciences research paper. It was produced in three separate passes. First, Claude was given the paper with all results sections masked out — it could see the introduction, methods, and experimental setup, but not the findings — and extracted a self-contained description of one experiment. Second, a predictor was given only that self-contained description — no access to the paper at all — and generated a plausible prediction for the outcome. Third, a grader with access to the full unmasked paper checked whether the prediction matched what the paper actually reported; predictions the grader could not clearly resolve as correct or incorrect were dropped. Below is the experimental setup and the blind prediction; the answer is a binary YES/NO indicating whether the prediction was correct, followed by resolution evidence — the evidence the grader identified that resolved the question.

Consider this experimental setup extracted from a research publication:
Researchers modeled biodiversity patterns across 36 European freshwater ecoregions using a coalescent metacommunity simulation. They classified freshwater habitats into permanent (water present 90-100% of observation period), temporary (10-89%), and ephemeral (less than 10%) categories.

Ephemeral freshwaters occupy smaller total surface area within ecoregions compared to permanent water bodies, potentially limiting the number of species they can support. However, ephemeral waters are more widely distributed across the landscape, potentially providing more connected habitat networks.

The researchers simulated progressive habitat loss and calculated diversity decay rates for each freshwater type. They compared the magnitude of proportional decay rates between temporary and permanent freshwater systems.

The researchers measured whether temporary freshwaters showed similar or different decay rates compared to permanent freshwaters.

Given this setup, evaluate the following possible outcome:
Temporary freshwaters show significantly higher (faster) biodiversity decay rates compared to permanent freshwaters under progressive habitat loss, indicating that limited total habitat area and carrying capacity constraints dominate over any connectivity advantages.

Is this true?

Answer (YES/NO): NO